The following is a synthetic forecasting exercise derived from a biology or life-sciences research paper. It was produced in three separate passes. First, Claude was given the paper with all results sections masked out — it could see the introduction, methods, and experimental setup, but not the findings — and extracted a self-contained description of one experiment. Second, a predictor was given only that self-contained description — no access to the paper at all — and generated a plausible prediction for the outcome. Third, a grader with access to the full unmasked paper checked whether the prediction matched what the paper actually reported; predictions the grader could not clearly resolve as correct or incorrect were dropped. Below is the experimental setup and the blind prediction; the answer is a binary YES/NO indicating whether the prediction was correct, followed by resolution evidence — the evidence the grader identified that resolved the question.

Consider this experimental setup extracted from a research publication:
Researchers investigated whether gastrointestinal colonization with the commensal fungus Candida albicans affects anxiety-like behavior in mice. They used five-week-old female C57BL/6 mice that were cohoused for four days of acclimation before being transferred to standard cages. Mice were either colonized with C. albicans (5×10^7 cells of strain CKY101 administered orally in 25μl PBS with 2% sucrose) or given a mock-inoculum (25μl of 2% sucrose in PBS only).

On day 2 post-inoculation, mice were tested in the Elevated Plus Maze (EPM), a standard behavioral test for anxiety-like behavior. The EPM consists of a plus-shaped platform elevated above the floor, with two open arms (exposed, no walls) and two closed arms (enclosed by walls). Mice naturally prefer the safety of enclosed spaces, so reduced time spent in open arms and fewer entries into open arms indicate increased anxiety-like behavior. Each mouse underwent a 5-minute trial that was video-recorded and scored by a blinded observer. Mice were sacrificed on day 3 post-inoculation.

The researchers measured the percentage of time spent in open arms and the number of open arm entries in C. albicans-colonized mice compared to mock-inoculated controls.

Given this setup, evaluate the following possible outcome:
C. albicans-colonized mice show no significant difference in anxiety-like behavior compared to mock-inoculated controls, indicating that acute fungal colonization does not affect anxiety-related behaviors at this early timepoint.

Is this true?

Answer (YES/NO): NO